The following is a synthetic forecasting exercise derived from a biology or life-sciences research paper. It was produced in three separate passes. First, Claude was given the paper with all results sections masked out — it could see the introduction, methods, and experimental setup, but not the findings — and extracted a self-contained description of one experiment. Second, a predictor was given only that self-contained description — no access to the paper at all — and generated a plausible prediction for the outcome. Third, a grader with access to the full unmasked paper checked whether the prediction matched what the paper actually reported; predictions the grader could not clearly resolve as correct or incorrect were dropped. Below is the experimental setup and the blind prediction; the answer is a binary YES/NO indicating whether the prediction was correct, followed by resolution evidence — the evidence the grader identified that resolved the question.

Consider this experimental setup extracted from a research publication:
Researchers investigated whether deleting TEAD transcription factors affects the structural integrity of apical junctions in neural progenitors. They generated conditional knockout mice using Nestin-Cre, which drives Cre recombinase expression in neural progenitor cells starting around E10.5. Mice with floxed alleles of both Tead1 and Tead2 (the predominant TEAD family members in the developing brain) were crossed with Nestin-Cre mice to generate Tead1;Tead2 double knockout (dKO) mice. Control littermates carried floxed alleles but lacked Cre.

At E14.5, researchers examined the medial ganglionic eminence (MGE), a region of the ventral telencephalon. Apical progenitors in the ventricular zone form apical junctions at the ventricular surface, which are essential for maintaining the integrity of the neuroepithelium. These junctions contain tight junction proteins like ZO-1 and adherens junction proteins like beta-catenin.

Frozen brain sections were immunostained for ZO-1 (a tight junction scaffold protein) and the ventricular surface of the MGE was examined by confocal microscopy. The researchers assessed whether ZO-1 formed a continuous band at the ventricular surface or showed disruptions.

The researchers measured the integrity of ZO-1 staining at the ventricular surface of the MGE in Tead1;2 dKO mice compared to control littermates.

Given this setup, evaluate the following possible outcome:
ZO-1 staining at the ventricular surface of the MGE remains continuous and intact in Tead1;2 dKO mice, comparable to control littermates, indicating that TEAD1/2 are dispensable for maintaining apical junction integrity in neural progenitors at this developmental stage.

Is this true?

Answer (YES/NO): NO